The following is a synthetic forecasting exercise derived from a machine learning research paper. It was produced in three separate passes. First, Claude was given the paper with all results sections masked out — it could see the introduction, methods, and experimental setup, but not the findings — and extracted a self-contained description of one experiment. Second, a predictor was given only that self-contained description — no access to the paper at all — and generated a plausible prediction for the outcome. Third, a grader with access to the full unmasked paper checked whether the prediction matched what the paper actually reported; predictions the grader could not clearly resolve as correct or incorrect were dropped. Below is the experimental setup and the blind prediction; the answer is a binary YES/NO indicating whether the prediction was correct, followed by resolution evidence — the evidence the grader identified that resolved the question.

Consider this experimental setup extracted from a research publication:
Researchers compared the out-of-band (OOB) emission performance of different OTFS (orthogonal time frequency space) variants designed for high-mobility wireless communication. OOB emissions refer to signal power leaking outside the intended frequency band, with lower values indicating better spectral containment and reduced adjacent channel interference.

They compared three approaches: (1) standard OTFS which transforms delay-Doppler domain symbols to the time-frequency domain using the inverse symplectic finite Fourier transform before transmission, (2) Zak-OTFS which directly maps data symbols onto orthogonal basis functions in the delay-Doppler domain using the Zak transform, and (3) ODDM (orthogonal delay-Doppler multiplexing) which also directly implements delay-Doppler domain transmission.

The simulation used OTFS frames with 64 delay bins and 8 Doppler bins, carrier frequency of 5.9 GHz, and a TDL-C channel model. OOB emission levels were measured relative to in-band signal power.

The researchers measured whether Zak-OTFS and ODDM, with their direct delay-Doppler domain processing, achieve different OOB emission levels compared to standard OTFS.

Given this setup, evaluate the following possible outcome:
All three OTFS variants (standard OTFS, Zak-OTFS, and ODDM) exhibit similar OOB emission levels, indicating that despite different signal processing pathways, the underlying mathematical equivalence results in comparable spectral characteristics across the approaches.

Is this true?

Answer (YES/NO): NO